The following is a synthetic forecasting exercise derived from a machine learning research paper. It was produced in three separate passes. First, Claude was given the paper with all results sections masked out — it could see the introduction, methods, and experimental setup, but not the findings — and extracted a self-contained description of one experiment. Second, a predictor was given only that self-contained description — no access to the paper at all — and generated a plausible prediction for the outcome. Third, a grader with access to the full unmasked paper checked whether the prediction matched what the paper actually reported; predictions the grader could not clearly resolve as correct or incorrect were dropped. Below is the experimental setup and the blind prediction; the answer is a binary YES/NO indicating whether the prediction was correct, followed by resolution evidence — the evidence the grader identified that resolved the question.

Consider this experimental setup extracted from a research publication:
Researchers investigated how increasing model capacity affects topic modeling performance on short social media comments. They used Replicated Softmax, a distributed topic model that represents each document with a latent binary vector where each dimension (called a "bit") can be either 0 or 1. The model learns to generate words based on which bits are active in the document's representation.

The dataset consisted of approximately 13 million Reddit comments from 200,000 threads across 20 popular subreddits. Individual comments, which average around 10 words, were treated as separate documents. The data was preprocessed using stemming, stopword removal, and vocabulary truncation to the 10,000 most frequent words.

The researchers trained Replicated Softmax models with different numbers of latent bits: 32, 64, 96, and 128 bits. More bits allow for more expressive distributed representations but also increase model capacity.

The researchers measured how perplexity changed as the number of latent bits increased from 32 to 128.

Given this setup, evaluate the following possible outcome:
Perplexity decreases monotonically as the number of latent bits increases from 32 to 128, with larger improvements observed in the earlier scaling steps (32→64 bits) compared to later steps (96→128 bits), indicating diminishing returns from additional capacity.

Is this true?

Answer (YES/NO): NO